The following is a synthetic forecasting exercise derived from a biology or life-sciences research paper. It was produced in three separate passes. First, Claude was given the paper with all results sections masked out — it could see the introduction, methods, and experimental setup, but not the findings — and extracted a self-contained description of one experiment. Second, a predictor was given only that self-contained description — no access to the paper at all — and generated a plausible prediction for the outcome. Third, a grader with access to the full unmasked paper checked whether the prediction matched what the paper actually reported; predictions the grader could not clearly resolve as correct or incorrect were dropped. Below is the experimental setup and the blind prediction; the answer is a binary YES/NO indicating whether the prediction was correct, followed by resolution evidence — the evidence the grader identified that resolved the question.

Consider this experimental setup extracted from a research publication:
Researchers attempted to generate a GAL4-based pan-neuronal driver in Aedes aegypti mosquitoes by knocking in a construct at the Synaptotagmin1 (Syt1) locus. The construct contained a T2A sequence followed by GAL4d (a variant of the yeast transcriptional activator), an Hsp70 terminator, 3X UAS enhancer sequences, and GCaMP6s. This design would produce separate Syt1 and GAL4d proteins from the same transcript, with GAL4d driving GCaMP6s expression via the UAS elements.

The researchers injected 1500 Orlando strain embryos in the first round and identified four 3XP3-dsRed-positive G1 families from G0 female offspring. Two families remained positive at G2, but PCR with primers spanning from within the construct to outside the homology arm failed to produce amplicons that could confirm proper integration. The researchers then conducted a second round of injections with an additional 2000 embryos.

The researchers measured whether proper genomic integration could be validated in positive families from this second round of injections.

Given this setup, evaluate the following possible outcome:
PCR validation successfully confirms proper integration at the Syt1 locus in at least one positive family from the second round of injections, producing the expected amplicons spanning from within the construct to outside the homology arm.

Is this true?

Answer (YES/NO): YES